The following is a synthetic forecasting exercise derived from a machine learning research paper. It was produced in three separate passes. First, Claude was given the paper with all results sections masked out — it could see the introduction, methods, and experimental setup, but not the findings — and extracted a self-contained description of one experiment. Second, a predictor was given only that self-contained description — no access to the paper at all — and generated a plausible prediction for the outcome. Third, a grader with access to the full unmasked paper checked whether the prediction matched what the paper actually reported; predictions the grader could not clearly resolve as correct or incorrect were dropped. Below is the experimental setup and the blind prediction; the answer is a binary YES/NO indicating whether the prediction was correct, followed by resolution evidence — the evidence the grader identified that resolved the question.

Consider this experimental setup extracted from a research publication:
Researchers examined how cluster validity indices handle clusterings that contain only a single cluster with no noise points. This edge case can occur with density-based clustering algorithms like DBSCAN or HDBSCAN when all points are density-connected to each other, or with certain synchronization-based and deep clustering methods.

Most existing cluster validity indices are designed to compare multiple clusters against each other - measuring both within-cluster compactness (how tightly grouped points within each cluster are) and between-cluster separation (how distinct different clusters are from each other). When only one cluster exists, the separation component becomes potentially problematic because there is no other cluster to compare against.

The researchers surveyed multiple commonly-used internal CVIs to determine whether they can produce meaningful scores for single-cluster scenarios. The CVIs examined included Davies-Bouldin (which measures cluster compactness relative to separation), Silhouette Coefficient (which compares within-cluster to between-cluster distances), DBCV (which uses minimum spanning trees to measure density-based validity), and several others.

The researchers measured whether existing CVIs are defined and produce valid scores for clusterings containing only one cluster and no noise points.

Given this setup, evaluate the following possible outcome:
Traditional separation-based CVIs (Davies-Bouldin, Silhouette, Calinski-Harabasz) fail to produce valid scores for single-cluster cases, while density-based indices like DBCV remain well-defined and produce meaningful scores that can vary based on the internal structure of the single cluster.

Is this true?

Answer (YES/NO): NO